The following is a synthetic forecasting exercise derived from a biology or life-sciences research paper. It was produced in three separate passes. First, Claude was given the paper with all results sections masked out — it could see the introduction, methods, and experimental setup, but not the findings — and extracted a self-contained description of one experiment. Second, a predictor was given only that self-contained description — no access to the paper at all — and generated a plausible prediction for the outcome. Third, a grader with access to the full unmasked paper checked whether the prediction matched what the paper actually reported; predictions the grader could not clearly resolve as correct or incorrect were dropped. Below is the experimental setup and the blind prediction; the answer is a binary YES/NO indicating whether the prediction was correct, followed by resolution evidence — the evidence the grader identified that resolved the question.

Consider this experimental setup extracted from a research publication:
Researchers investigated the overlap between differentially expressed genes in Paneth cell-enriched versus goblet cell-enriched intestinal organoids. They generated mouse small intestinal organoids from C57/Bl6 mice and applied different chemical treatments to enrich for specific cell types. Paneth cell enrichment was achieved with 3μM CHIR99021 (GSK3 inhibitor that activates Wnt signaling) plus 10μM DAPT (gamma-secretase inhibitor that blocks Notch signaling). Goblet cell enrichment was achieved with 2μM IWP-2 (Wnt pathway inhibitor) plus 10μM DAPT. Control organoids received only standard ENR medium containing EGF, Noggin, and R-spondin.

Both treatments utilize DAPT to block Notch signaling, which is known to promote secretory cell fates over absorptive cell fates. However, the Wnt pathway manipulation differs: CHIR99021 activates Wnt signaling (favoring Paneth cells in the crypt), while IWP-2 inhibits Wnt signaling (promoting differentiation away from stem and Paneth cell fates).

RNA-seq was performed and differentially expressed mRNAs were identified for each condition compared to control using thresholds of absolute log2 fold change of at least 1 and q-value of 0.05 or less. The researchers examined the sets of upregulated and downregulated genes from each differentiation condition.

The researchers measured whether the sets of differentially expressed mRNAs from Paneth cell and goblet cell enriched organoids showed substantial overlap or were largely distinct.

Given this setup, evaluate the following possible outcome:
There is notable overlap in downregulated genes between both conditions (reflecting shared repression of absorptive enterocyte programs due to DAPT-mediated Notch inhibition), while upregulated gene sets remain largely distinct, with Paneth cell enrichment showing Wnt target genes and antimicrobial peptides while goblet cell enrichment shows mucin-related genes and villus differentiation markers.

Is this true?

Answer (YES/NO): NO